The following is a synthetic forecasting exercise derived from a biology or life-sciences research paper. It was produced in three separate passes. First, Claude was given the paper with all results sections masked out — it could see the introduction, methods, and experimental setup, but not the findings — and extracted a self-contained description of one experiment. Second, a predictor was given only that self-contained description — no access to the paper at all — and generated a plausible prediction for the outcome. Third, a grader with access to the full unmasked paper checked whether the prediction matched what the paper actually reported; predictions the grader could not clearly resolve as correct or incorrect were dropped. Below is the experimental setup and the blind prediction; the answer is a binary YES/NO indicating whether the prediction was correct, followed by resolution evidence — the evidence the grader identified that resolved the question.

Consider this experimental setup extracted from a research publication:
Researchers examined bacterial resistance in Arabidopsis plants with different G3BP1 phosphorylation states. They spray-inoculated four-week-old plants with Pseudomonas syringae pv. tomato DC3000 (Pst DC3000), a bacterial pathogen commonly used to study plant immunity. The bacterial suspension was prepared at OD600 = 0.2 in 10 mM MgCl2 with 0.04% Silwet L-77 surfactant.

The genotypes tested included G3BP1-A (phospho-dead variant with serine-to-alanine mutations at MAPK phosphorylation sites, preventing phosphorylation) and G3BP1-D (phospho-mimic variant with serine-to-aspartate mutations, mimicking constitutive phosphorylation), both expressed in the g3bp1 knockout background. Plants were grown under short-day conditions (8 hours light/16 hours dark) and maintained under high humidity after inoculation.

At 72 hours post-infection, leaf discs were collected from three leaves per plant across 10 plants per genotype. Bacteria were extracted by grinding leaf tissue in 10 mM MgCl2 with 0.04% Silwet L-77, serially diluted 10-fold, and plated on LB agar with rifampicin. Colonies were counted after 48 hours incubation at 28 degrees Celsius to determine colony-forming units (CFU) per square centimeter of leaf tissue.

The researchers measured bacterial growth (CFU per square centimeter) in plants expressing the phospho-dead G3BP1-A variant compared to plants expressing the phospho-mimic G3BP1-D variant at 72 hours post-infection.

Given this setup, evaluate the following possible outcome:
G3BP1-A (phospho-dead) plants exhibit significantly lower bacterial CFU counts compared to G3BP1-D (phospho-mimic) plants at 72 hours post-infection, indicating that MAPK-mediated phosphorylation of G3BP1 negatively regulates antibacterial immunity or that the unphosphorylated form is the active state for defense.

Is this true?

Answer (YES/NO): YES